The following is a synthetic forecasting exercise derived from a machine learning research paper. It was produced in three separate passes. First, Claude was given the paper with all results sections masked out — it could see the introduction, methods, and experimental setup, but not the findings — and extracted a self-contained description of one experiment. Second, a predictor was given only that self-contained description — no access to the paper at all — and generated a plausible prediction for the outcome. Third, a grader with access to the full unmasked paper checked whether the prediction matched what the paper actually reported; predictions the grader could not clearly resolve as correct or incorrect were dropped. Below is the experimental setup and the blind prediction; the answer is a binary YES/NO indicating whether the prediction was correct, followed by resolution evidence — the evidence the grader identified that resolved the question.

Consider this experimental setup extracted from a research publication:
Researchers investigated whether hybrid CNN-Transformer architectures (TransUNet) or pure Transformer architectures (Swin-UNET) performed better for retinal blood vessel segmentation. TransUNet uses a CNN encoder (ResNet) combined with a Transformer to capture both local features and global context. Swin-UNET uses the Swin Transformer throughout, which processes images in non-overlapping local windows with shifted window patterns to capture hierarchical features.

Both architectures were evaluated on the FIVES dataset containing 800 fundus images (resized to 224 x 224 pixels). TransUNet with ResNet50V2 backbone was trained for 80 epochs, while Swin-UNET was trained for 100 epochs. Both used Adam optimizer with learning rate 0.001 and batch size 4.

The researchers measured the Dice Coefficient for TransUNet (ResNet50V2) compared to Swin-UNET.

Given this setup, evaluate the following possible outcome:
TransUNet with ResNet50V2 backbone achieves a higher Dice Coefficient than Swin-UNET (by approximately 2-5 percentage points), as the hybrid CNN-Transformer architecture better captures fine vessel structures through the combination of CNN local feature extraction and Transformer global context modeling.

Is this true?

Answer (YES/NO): NO